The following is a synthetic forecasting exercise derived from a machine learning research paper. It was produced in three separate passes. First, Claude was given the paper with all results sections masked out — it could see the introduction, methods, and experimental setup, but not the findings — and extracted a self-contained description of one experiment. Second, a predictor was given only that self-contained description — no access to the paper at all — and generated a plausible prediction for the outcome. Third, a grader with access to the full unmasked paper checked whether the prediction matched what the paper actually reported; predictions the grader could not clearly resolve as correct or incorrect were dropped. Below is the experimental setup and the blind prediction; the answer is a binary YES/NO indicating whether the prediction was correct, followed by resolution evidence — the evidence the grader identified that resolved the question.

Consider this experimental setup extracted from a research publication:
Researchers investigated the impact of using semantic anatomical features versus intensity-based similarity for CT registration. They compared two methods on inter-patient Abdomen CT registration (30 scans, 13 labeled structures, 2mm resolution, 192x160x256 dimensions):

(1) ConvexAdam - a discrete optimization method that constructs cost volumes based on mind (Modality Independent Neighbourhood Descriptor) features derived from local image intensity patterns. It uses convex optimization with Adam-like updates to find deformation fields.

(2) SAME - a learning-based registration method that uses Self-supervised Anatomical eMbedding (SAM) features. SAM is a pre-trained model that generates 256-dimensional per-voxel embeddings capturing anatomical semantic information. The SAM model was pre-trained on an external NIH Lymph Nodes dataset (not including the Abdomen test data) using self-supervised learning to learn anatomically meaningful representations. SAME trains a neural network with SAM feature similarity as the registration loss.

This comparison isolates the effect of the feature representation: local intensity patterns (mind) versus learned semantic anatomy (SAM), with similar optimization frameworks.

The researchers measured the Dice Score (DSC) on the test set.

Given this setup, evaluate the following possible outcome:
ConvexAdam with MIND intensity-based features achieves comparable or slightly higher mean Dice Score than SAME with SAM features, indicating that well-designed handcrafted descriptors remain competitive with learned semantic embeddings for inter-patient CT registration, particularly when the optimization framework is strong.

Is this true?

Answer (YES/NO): NO